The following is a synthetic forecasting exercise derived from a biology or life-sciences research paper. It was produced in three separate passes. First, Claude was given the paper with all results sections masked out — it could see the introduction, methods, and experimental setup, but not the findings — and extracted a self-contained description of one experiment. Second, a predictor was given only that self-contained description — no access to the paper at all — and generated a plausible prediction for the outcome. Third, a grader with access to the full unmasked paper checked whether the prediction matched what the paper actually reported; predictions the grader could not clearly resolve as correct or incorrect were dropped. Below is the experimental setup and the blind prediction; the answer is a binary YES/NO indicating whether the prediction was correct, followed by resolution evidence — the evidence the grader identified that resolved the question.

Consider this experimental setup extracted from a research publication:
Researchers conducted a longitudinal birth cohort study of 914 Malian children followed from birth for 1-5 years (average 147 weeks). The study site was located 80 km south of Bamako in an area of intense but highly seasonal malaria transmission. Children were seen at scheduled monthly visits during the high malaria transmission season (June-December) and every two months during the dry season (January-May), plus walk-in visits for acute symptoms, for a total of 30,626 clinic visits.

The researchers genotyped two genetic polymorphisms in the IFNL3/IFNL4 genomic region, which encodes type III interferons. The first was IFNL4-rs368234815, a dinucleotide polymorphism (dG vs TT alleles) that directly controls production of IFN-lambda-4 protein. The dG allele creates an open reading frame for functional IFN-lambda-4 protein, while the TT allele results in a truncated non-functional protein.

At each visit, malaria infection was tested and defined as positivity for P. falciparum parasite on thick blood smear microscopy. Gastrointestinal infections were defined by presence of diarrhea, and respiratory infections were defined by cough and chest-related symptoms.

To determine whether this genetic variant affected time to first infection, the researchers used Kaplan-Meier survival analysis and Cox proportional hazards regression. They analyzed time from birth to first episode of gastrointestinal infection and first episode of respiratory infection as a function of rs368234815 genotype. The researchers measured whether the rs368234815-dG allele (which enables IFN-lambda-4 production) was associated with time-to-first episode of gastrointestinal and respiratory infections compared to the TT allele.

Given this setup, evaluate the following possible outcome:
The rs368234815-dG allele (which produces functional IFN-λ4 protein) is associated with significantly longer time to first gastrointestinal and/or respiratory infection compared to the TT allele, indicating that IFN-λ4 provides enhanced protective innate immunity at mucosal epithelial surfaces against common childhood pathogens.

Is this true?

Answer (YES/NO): NO